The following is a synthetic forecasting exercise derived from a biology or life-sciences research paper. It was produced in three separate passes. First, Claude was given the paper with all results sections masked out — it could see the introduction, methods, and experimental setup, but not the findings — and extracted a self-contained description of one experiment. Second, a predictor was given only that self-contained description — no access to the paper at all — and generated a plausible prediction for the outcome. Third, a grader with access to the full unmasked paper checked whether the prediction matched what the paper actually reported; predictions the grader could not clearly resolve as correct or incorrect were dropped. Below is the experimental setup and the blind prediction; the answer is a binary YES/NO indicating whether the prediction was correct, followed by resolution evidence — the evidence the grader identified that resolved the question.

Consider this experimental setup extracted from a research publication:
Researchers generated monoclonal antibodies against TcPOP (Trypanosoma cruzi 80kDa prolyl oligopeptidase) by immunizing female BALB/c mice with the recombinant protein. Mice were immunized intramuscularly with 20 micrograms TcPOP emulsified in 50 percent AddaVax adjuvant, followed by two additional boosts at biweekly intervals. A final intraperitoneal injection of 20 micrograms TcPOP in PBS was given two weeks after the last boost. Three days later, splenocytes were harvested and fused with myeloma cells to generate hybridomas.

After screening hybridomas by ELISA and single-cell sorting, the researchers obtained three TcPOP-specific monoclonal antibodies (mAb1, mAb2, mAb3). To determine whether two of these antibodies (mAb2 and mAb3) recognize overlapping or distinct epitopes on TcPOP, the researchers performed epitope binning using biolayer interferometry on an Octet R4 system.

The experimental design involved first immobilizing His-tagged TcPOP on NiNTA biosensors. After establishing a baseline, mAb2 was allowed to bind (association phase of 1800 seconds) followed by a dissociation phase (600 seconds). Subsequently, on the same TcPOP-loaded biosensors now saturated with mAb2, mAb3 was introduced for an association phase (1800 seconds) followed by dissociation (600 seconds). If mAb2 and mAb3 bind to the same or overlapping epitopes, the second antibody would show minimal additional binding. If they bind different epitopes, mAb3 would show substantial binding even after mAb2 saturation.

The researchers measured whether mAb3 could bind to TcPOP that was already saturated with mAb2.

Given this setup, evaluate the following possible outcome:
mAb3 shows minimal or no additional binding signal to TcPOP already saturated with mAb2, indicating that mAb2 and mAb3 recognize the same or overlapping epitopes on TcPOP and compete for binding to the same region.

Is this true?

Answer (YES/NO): NO